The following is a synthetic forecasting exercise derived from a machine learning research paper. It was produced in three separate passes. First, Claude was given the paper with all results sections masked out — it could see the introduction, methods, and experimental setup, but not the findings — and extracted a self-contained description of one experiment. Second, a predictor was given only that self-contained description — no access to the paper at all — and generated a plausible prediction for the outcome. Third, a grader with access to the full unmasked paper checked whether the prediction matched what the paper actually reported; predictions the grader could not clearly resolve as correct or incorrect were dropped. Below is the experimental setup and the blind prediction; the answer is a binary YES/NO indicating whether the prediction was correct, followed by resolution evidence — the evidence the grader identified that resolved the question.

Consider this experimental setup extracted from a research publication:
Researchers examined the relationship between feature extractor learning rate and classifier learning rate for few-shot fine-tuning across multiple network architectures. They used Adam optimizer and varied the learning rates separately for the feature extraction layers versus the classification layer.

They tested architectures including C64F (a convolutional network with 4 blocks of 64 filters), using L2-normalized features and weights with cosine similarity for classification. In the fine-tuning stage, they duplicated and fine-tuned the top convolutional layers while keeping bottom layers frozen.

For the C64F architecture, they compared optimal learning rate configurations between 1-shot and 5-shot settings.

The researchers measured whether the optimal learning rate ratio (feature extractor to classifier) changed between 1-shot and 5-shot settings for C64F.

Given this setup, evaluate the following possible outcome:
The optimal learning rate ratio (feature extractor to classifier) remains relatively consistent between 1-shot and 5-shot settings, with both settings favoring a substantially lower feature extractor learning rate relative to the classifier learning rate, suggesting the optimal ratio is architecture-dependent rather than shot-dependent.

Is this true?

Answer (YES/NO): NO